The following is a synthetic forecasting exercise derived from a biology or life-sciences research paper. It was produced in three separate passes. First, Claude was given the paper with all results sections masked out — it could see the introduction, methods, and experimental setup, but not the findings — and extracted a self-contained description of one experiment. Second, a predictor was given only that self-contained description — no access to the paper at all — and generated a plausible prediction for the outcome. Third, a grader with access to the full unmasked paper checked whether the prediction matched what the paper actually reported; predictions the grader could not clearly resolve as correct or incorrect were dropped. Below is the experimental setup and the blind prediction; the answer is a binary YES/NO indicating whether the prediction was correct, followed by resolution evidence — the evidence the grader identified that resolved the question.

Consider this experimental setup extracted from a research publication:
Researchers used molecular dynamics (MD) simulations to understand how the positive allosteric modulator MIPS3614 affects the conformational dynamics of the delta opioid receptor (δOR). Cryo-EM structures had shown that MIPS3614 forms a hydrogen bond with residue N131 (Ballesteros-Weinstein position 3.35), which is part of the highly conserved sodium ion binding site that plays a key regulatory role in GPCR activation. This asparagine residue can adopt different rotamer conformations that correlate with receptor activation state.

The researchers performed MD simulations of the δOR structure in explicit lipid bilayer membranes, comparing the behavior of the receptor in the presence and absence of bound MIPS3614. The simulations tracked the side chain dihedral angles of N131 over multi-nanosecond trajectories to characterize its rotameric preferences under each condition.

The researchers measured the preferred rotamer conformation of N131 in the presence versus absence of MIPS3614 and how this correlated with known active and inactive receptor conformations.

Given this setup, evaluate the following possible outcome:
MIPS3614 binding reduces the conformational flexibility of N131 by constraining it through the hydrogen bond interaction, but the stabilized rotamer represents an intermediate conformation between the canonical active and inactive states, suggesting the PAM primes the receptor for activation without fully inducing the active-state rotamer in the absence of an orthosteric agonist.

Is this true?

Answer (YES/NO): NO